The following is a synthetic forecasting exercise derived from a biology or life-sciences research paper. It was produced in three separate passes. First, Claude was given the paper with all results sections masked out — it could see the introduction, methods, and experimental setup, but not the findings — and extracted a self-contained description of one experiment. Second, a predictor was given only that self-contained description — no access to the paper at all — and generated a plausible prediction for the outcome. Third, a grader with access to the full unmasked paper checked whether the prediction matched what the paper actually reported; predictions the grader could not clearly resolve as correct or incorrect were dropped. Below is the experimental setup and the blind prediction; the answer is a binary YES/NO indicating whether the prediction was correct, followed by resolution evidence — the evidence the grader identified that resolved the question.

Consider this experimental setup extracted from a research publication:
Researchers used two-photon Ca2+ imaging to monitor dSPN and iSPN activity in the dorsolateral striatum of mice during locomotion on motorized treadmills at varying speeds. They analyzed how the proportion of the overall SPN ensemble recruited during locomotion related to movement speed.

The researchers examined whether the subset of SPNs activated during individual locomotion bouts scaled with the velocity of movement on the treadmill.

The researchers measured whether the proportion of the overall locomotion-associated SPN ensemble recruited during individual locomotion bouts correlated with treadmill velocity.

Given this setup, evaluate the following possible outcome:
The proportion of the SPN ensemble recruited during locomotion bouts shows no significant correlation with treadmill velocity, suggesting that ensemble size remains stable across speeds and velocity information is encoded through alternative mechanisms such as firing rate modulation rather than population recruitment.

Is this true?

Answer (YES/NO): NO